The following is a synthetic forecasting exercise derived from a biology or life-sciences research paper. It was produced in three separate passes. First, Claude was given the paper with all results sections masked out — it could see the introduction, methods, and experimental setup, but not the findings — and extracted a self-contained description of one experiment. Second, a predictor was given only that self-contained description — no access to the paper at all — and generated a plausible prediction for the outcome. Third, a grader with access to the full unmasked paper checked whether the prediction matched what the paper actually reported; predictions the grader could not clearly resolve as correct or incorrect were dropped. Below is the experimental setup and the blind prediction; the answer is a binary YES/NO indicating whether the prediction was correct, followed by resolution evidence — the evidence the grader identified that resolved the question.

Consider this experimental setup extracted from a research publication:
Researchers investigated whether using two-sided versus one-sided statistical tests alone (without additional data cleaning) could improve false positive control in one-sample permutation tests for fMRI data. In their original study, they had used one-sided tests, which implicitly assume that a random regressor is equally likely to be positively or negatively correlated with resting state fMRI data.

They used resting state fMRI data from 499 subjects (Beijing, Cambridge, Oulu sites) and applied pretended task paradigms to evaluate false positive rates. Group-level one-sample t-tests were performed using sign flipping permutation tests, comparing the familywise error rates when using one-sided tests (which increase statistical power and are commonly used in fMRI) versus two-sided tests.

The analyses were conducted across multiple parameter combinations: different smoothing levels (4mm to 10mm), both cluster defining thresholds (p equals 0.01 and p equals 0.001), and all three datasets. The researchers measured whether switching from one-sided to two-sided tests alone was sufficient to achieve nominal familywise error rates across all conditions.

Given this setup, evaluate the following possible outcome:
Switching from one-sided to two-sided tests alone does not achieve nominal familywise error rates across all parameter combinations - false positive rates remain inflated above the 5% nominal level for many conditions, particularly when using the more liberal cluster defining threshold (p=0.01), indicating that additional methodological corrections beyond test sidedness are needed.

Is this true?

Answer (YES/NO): YES